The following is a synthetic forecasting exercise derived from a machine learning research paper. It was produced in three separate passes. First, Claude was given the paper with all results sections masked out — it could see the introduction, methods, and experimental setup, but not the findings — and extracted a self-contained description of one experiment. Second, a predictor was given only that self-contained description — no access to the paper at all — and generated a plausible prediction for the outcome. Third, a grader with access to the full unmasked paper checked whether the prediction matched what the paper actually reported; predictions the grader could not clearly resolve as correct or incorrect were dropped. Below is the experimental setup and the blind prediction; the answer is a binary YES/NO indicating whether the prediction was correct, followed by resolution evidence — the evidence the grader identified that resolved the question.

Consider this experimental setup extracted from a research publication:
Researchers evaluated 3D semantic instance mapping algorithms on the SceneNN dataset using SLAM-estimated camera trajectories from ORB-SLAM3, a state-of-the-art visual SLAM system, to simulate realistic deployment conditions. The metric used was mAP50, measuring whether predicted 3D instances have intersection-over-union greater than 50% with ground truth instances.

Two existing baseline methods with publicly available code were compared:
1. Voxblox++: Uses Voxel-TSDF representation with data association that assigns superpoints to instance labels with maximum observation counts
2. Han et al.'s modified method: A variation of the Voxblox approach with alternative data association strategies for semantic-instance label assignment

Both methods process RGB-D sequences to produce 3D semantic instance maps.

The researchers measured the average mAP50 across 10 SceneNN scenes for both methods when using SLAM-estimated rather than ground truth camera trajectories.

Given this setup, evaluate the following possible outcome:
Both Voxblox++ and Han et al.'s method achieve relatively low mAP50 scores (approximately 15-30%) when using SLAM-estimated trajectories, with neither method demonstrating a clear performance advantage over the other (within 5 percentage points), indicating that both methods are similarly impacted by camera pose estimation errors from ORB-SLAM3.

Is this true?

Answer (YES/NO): NO